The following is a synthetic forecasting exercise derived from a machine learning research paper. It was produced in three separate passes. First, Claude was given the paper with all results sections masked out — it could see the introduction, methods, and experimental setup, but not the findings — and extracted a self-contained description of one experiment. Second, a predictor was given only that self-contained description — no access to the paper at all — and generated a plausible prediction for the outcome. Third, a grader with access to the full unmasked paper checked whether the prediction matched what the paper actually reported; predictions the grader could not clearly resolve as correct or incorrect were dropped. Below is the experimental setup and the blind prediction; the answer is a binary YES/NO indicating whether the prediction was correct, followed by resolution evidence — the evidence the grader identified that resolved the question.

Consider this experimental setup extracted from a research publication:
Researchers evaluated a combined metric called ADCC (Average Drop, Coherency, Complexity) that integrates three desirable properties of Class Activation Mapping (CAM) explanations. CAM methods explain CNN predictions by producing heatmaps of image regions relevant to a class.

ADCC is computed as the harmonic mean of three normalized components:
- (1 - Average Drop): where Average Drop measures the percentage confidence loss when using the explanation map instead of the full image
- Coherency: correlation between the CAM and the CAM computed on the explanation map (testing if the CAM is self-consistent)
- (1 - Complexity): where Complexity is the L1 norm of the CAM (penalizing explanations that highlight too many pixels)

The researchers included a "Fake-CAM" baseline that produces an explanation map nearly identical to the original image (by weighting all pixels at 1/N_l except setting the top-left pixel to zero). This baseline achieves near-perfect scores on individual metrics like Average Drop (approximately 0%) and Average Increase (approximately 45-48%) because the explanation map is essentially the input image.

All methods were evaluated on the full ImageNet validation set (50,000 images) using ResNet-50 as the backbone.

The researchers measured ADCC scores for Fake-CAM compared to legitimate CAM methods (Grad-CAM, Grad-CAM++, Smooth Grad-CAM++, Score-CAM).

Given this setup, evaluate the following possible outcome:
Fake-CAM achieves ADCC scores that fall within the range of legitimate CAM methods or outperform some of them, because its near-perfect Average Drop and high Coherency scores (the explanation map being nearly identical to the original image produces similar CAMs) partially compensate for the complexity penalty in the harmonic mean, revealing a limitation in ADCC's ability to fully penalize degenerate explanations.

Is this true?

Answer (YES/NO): NO